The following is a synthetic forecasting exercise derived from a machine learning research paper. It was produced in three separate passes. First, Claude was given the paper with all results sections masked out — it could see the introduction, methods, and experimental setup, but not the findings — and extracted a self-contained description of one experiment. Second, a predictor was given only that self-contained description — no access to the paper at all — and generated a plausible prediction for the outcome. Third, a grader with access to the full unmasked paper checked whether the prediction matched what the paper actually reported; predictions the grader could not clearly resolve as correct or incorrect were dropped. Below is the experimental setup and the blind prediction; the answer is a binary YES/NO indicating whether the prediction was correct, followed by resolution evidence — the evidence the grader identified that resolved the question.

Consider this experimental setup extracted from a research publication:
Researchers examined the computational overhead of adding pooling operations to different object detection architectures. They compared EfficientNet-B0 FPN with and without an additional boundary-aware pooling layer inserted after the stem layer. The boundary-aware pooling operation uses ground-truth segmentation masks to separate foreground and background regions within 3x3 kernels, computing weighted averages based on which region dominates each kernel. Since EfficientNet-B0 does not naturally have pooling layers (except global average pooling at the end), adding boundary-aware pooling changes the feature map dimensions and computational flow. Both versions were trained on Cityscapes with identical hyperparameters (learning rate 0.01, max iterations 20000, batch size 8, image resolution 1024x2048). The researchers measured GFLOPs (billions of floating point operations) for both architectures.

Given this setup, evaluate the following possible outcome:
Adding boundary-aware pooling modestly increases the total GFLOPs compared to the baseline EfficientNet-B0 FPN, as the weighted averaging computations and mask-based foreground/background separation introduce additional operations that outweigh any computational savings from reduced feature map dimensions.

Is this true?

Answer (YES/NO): NO